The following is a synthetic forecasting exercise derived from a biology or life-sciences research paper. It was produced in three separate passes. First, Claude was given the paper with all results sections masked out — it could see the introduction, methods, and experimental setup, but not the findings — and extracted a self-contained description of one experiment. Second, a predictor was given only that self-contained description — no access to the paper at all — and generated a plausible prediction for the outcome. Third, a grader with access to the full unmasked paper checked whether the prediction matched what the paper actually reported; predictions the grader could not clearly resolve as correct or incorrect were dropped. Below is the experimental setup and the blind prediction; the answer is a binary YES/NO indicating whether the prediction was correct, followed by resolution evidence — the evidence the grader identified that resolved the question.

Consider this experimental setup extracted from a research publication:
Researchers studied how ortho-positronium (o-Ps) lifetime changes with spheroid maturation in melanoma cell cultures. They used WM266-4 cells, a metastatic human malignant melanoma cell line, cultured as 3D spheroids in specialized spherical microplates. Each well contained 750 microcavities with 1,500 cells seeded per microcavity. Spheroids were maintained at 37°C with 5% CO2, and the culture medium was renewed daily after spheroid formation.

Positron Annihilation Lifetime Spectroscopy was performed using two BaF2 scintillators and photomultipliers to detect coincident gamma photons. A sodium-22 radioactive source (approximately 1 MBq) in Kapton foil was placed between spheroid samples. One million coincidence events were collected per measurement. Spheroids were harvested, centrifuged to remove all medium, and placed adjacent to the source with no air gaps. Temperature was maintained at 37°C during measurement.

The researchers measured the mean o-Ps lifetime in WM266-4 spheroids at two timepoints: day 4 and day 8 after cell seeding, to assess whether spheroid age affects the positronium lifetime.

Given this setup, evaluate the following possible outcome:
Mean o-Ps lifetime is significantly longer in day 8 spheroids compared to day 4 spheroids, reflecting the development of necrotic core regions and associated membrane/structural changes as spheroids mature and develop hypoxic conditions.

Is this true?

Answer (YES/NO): NO